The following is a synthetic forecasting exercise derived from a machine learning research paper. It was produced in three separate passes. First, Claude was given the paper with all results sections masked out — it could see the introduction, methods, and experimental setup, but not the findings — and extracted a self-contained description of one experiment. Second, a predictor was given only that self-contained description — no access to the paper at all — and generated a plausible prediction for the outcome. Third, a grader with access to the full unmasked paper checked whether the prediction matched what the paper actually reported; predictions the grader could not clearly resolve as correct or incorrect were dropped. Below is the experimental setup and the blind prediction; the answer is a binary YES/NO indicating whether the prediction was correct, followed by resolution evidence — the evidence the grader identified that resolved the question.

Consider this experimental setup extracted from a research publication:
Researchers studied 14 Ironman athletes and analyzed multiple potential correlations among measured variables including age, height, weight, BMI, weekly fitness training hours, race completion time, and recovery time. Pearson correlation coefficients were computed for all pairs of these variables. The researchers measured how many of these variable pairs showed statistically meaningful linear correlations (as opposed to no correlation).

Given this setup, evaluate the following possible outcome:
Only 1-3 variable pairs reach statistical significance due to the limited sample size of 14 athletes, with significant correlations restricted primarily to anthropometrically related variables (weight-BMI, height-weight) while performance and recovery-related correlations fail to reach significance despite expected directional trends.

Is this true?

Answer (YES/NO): NO